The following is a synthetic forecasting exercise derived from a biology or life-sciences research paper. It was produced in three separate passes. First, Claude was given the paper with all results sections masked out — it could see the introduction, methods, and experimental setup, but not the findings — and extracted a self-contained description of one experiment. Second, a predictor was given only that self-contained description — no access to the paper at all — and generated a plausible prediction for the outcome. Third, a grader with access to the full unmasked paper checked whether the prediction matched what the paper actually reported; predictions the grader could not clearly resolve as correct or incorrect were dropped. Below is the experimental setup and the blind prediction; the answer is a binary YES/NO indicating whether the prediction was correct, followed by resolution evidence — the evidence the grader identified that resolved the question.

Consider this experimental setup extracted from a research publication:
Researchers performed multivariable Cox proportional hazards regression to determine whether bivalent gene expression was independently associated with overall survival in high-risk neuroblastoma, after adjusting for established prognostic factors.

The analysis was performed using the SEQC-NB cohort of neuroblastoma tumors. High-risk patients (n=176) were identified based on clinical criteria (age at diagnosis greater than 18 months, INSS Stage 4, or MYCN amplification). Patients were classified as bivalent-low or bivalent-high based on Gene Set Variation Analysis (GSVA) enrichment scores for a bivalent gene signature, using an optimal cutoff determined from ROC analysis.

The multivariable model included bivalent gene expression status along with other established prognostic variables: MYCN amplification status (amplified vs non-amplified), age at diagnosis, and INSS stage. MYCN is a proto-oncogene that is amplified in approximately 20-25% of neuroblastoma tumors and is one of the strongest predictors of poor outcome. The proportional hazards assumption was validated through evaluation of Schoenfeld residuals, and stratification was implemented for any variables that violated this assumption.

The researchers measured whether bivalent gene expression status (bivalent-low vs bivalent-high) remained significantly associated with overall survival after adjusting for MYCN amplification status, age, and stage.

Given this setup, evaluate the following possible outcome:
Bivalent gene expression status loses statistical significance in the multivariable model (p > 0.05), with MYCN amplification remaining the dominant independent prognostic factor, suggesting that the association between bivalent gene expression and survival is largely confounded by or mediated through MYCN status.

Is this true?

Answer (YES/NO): NO